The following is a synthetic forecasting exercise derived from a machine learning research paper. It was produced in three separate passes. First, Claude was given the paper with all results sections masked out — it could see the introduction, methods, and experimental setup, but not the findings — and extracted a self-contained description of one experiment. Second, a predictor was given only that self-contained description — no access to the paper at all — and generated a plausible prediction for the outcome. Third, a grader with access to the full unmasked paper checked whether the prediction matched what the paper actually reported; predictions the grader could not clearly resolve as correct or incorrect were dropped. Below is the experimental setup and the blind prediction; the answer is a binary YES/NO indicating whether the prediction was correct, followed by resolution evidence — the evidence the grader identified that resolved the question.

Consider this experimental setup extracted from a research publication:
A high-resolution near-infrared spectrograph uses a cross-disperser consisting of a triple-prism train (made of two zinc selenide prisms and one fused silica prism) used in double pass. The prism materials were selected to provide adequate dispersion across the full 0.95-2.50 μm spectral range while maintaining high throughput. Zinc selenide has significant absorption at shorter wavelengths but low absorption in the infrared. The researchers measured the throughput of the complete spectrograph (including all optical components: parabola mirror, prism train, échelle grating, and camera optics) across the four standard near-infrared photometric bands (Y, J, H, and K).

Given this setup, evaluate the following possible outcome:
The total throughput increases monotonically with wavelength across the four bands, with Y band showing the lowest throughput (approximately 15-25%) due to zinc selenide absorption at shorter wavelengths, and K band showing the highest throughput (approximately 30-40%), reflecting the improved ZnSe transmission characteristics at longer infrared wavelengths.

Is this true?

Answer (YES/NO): NO